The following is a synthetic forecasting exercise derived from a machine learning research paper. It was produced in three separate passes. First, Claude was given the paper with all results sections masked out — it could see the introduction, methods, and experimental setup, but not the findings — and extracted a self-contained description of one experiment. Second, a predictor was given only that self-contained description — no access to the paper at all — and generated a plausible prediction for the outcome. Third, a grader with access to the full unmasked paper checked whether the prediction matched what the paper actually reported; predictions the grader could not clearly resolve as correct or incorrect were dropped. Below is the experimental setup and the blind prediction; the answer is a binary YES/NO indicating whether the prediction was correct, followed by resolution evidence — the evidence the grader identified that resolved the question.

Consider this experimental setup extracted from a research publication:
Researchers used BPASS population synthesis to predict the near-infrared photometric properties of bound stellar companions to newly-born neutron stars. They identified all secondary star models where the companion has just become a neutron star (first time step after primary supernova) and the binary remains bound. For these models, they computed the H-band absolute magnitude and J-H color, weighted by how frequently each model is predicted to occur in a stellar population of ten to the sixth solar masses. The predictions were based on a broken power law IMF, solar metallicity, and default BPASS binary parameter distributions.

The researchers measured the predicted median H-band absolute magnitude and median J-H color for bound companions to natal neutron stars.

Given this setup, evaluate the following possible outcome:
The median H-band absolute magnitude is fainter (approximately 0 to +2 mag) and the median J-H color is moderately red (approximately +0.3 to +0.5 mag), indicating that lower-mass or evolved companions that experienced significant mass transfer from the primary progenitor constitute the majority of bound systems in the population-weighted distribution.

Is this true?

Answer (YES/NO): NO